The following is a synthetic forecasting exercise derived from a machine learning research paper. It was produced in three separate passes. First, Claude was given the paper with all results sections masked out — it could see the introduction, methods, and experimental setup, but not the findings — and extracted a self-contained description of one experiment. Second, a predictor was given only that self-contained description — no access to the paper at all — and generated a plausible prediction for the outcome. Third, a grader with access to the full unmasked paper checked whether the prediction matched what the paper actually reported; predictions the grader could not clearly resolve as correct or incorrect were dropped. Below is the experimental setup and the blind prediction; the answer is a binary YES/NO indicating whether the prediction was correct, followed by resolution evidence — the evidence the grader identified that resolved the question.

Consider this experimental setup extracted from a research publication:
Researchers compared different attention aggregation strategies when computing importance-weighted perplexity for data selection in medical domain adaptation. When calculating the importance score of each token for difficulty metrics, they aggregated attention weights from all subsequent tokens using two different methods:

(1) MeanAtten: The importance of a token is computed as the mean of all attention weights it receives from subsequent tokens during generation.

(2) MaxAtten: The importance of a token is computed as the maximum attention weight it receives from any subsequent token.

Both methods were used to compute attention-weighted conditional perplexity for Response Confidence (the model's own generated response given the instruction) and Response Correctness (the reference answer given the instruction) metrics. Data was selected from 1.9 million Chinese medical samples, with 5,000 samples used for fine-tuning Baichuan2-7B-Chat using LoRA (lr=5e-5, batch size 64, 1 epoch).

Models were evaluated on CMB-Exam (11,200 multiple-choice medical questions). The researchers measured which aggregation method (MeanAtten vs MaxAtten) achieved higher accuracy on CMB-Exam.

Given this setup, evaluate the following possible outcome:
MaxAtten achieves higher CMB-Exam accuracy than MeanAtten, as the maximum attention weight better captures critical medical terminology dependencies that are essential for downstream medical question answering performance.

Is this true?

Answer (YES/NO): YES